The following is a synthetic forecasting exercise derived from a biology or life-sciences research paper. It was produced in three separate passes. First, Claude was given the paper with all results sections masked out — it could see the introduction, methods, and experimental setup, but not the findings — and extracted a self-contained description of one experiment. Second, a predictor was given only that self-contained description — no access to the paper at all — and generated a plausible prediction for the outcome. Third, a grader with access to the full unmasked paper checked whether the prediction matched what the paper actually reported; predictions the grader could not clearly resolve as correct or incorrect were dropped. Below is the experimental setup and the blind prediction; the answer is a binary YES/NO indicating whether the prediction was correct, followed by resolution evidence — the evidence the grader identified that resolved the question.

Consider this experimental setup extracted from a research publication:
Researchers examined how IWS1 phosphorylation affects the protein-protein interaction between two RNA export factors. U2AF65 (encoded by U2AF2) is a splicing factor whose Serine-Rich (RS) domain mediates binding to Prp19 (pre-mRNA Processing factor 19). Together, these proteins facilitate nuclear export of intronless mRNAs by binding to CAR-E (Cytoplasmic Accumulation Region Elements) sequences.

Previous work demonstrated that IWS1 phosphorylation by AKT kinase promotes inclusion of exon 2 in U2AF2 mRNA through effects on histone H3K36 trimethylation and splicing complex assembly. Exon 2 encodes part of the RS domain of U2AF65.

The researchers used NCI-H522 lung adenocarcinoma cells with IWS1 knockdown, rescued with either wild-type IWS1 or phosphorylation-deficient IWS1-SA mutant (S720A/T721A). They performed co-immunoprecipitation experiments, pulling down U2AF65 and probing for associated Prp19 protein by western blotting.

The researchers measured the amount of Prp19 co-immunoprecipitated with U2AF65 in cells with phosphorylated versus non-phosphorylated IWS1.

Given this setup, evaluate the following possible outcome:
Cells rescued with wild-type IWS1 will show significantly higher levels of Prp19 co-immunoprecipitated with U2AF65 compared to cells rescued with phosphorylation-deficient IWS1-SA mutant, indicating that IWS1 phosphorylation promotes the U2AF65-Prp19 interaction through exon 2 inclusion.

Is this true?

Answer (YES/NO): YES